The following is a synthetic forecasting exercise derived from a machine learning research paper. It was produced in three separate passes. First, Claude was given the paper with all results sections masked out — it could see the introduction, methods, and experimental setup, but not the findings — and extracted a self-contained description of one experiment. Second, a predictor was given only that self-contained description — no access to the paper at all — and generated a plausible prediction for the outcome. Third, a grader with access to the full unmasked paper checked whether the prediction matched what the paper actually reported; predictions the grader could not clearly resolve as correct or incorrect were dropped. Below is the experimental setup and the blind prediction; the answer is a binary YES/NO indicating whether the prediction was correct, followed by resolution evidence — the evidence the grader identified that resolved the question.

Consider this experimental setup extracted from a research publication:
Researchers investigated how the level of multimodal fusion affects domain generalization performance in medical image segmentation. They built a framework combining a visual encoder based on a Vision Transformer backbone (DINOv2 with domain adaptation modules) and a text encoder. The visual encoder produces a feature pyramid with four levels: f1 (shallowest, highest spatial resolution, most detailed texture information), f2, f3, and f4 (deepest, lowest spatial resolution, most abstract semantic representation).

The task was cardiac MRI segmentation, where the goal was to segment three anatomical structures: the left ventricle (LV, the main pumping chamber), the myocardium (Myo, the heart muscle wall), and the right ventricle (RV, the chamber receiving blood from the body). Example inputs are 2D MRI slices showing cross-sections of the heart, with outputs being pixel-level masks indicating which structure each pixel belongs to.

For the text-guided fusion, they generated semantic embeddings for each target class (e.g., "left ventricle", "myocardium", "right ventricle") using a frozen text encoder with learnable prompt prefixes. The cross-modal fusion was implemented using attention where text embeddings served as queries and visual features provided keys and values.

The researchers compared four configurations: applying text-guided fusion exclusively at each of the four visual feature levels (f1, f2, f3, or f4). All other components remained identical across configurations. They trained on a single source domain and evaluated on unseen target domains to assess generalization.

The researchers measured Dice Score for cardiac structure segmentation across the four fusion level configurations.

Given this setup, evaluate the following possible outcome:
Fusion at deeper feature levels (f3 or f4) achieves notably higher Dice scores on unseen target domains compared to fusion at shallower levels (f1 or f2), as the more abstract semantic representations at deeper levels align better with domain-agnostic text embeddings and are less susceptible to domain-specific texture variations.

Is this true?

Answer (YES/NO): YES